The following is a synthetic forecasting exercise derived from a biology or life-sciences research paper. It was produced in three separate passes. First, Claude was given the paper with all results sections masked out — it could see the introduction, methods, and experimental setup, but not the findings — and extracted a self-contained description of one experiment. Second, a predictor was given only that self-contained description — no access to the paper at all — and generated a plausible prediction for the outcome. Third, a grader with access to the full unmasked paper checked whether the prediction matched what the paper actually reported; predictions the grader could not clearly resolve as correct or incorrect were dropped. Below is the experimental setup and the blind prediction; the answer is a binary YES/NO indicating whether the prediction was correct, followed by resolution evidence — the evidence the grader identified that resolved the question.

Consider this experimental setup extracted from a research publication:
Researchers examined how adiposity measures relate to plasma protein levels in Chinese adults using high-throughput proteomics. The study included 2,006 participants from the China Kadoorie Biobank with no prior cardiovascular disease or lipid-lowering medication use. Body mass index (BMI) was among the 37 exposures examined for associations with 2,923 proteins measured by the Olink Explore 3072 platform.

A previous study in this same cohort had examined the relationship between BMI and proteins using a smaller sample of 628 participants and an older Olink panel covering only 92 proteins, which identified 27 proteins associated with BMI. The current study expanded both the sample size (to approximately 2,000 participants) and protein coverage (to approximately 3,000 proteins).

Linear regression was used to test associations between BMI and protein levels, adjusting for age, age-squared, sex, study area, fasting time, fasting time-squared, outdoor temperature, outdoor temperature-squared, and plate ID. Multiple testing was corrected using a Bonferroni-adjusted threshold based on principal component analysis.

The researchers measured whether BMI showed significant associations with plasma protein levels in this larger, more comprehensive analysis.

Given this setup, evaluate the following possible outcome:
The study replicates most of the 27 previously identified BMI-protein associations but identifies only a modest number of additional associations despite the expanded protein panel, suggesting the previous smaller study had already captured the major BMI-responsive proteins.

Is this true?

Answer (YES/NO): NO